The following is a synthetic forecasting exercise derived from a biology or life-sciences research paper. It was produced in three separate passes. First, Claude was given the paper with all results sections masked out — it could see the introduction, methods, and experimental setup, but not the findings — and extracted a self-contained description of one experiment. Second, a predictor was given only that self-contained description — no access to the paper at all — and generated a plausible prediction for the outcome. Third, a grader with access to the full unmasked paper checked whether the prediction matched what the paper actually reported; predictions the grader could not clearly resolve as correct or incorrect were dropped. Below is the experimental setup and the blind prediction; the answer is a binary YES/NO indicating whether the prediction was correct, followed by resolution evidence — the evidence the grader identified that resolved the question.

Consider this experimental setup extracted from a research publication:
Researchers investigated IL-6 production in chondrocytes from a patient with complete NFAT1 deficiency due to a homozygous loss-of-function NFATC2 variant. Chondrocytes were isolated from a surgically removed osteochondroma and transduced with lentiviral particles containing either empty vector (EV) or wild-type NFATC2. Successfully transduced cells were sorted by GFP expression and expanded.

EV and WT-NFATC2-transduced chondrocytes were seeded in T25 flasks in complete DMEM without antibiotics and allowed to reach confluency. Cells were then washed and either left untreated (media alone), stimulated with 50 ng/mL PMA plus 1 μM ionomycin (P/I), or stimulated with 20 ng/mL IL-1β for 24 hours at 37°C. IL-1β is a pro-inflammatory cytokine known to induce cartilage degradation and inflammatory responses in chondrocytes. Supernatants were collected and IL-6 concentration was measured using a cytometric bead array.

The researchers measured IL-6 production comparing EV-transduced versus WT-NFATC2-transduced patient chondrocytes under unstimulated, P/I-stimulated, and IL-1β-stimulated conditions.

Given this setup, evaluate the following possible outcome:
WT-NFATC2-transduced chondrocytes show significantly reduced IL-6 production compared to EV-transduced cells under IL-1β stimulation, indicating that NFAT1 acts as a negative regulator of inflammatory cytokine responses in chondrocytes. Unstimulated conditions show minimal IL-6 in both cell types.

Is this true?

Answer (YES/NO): NO